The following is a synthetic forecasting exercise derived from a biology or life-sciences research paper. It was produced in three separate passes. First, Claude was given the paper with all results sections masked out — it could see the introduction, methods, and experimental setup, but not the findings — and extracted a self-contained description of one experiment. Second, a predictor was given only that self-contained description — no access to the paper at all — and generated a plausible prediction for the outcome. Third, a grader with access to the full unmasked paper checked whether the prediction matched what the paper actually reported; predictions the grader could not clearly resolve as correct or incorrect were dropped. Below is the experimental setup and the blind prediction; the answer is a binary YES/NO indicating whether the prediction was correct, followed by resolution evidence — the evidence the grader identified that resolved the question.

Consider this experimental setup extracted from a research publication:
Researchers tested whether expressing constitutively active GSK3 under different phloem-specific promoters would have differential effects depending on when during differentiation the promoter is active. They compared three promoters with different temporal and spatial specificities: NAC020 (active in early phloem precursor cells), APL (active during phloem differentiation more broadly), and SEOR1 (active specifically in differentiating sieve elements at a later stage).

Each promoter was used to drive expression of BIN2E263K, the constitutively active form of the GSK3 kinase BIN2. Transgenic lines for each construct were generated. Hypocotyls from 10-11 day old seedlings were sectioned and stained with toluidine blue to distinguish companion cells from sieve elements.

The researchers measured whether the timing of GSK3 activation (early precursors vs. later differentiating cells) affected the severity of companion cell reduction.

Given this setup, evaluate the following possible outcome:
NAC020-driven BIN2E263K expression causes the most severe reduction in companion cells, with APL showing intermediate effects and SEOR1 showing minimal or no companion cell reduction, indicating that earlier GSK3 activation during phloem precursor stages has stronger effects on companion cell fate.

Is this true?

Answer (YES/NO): NO